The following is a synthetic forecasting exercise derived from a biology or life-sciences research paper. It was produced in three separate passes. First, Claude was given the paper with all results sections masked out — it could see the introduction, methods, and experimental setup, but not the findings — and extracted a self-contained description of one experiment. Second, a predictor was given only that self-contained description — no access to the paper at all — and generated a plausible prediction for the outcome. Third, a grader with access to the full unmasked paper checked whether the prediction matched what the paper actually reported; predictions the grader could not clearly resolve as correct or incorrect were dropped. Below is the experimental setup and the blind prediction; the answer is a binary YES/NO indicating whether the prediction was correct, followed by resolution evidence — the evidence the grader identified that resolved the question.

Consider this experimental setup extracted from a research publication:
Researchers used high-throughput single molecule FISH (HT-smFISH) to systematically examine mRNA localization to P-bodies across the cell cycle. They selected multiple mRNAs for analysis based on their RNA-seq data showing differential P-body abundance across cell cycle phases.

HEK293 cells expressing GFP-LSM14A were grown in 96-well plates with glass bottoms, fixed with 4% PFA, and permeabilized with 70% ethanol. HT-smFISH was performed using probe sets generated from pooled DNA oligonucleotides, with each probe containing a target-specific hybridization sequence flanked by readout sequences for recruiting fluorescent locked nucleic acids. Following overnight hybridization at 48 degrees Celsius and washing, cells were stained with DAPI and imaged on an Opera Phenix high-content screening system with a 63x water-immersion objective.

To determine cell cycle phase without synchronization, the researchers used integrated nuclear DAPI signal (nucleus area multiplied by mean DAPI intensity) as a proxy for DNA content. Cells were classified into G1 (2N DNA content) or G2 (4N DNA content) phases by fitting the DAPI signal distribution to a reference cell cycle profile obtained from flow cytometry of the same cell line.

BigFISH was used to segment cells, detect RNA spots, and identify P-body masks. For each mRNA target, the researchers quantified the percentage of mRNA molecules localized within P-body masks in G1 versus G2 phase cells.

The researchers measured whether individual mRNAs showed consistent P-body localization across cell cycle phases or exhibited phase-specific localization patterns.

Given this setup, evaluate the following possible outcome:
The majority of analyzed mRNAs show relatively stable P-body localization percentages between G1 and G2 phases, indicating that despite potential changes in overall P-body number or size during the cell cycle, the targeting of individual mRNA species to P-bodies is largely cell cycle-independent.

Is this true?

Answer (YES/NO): YES